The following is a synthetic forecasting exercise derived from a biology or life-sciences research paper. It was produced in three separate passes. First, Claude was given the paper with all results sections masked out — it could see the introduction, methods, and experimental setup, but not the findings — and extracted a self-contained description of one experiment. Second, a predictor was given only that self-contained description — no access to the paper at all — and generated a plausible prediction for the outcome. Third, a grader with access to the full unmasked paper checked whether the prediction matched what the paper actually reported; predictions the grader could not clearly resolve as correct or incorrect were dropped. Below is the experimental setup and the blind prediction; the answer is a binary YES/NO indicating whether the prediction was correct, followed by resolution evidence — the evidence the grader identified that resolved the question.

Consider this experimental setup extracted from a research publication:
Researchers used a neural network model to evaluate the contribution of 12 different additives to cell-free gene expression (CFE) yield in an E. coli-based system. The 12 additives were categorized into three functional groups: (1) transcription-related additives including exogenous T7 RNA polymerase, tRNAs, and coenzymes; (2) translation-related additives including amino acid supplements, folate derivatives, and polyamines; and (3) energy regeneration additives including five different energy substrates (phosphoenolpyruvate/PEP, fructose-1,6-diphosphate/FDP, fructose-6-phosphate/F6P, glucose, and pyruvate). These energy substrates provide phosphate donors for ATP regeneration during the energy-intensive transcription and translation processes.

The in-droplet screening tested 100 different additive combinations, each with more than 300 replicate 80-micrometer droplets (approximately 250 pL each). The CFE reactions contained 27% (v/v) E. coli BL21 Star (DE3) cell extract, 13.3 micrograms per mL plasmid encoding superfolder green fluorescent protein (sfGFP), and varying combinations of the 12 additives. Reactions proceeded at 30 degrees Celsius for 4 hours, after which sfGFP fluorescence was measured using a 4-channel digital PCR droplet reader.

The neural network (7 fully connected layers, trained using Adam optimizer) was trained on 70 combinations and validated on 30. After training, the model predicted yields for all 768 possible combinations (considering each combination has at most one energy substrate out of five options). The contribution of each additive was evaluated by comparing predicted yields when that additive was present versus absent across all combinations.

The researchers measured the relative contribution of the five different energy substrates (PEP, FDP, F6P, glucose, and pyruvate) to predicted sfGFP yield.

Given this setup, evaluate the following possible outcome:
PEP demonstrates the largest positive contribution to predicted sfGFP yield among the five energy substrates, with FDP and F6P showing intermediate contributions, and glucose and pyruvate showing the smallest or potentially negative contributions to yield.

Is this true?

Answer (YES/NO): YES